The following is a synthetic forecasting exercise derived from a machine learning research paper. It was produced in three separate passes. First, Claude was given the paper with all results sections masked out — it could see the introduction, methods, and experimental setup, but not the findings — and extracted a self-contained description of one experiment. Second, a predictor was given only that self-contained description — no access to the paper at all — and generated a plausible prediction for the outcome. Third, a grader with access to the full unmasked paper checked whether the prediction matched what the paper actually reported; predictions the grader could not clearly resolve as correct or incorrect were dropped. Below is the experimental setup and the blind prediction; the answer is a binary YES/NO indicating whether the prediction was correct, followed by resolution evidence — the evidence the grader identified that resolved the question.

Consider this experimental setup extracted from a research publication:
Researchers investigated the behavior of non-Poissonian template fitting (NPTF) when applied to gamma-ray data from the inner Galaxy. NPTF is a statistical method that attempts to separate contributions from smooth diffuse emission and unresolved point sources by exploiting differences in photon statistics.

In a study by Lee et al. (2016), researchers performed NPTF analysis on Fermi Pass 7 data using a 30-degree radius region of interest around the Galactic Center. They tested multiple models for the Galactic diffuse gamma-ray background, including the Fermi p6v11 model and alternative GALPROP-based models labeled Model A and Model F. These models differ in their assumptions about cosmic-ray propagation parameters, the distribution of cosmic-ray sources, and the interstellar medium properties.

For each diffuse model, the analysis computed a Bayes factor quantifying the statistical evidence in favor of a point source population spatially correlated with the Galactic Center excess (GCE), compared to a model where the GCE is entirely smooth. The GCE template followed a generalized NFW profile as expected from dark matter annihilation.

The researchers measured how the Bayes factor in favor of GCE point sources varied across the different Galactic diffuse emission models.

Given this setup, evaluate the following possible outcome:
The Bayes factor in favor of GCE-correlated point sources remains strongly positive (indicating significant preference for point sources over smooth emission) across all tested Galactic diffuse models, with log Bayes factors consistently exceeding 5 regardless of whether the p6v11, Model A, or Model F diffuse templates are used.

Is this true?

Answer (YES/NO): YES